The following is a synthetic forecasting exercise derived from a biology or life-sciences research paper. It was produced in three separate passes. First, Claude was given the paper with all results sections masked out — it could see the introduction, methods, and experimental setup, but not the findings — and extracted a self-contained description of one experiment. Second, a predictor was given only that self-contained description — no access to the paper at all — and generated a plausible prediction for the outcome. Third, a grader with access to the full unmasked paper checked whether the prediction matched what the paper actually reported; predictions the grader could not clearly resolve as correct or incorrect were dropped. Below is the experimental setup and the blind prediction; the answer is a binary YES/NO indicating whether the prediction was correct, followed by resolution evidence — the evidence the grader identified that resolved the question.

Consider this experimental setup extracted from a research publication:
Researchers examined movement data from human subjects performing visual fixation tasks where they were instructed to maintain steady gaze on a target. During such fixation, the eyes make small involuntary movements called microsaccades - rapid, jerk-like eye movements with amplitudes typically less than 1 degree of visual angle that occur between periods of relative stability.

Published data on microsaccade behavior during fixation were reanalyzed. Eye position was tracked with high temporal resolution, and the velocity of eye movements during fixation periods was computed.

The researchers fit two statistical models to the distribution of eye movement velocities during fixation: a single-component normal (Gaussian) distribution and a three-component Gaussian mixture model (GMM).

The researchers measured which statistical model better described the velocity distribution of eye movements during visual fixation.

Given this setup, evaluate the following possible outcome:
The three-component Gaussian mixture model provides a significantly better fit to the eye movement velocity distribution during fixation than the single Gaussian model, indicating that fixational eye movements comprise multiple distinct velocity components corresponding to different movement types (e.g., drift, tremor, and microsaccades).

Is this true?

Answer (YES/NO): YES